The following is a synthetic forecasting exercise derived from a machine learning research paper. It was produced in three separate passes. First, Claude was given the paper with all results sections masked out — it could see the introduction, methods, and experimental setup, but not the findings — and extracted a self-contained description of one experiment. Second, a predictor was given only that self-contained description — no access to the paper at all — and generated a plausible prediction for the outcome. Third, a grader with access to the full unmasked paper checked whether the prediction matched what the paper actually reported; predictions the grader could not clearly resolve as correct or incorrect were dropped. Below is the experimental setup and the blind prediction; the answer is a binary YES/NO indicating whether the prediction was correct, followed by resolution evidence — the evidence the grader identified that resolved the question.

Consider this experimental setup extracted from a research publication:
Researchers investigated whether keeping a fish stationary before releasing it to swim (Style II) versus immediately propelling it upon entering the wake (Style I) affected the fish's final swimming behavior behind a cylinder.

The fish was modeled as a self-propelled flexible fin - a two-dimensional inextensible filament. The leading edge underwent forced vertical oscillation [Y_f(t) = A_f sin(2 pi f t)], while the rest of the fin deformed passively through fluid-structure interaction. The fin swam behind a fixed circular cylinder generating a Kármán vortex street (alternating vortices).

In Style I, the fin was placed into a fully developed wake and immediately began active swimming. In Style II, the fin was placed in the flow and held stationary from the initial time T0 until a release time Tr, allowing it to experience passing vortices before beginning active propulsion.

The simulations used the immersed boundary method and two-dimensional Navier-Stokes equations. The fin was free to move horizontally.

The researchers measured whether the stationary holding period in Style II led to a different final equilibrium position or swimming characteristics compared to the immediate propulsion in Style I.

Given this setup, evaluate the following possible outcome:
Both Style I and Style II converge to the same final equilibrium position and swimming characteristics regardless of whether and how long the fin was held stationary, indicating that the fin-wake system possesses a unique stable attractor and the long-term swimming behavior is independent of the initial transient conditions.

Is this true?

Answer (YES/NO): NO